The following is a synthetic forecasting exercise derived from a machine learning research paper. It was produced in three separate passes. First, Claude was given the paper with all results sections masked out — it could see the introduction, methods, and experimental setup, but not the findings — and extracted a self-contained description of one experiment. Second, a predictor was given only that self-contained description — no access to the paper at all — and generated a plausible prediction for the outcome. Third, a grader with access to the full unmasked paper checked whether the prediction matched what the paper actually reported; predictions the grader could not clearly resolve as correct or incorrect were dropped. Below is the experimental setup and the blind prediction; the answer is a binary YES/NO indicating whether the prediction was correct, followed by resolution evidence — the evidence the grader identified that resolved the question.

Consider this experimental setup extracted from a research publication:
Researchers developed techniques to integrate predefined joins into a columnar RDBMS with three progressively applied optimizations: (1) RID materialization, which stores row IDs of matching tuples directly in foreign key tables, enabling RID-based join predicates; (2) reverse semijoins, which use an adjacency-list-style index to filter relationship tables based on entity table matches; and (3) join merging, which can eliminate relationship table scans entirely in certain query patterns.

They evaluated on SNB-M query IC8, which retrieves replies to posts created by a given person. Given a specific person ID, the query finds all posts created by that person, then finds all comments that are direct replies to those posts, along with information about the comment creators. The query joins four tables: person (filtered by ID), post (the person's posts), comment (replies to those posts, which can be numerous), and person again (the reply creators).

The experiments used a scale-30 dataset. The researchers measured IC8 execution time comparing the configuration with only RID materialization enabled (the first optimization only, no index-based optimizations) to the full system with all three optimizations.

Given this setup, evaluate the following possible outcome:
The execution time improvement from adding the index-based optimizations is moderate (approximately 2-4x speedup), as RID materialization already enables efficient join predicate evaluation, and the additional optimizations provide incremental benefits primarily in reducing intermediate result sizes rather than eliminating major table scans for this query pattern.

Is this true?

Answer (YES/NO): NO